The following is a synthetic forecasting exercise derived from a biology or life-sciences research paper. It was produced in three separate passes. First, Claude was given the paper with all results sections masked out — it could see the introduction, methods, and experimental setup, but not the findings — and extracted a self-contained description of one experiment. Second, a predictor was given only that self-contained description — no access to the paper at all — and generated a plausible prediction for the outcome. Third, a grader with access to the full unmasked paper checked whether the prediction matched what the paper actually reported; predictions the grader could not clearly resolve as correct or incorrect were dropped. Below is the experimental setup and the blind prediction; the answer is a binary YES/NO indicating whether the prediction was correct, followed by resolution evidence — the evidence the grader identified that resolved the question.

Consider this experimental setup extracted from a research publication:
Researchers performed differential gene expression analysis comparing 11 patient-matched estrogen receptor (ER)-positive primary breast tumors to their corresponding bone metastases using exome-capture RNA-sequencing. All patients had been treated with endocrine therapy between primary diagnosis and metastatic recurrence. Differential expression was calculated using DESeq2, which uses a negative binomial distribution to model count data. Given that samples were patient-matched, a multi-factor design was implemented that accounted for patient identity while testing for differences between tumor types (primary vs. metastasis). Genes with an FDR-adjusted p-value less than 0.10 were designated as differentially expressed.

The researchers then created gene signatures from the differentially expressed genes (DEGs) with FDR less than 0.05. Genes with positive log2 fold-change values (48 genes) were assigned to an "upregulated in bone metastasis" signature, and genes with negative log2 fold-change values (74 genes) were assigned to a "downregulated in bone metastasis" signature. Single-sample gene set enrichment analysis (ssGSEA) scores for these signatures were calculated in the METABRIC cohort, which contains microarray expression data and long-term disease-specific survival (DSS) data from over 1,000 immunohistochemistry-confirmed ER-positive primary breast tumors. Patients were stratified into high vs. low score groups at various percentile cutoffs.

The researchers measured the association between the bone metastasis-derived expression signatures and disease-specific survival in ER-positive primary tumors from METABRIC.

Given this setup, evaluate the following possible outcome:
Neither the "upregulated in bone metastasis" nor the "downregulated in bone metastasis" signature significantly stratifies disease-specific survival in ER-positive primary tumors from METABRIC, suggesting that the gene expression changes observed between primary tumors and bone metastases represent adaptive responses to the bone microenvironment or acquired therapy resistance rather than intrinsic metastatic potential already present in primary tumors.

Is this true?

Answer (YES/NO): NO